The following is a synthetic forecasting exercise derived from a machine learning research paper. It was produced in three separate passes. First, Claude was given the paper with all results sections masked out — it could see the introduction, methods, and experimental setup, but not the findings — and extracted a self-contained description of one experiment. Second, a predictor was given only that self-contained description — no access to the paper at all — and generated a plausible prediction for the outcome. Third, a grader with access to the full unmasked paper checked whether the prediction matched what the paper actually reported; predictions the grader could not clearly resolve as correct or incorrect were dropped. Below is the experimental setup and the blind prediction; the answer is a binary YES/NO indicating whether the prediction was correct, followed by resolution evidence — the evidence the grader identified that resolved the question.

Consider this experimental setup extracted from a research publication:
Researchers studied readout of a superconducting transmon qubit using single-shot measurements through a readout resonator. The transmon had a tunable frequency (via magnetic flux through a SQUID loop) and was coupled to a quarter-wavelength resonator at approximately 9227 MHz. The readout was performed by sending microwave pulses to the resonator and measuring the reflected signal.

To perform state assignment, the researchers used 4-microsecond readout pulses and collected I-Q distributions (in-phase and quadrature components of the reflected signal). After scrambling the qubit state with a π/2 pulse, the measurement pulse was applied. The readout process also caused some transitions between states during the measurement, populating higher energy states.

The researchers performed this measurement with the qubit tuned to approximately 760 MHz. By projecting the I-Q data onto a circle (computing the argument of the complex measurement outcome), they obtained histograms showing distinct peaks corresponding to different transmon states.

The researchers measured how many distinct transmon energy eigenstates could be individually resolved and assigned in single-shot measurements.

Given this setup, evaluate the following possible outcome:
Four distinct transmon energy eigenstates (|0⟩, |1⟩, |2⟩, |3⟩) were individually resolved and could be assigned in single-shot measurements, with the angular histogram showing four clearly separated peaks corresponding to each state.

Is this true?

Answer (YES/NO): NO